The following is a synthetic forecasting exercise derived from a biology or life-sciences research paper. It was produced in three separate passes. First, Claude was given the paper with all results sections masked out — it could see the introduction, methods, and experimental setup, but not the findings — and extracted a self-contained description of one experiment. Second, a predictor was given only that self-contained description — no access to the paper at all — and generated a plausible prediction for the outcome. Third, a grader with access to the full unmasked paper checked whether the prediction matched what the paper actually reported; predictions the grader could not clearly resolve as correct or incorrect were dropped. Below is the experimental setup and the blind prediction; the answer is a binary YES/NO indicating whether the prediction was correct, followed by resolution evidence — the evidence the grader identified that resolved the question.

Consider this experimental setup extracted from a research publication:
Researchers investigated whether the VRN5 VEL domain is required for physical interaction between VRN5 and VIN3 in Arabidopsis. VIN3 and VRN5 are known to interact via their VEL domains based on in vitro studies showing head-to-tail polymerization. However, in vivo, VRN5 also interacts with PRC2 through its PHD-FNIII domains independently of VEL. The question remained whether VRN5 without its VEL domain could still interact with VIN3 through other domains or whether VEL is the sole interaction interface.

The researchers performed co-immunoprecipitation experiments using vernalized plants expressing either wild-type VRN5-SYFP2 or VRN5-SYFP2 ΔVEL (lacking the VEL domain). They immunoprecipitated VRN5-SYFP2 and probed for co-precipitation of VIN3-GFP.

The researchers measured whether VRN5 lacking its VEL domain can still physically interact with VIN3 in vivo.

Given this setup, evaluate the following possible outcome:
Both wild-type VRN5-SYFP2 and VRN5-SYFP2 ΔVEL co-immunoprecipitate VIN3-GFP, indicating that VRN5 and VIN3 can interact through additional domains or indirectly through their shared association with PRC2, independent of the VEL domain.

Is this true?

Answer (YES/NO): NO